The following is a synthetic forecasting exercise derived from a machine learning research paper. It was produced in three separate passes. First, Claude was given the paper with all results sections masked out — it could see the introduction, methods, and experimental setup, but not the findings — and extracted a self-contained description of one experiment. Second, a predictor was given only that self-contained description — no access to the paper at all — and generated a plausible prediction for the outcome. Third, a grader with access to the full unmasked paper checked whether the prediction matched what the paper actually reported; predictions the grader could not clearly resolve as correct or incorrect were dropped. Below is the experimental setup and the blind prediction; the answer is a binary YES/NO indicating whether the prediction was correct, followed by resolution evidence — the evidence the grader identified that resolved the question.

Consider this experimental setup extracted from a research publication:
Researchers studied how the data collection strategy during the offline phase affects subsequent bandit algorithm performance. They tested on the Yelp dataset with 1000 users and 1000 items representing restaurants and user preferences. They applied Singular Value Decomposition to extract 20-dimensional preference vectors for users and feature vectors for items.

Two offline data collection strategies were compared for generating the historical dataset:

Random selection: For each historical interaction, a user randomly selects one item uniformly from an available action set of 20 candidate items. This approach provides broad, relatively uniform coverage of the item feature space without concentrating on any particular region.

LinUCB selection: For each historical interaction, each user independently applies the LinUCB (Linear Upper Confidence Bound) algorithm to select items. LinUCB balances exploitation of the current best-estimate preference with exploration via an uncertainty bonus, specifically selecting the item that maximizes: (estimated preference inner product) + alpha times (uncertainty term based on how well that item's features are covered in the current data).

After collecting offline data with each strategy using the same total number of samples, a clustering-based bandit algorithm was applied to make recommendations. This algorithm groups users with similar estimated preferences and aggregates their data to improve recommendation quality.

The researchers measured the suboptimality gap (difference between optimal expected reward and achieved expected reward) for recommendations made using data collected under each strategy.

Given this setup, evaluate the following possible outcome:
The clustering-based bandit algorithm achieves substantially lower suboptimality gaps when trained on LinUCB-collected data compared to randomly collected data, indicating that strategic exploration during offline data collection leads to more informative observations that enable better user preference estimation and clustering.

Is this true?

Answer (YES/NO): YES